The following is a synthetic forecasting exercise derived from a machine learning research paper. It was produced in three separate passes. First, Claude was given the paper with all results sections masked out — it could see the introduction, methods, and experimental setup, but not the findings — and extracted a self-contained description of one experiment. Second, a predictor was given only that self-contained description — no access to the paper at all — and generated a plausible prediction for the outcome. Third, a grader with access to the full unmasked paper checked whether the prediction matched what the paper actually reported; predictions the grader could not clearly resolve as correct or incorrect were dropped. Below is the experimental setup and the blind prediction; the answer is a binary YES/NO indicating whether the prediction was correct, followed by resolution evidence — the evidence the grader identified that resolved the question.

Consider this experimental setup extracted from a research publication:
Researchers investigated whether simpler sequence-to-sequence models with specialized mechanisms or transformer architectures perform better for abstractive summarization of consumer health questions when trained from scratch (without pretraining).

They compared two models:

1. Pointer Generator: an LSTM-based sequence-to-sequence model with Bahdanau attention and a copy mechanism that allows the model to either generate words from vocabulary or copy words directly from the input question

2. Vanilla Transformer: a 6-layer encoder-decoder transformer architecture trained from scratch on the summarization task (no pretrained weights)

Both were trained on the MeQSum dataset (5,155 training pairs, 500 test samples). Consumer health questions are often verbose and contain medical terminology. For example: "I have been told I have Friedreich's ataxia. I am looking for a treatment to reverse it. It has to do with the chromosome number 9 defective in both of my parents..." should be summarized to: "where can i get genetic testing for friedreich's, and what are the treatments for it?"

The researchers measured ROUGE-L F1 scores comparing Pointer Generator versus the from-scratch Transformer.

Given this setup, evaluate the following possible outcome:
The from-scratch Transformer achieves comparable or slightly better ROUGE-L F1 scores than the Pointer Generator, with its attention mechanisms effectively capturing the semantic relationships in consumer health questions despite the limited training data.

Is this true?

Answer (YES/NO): NO